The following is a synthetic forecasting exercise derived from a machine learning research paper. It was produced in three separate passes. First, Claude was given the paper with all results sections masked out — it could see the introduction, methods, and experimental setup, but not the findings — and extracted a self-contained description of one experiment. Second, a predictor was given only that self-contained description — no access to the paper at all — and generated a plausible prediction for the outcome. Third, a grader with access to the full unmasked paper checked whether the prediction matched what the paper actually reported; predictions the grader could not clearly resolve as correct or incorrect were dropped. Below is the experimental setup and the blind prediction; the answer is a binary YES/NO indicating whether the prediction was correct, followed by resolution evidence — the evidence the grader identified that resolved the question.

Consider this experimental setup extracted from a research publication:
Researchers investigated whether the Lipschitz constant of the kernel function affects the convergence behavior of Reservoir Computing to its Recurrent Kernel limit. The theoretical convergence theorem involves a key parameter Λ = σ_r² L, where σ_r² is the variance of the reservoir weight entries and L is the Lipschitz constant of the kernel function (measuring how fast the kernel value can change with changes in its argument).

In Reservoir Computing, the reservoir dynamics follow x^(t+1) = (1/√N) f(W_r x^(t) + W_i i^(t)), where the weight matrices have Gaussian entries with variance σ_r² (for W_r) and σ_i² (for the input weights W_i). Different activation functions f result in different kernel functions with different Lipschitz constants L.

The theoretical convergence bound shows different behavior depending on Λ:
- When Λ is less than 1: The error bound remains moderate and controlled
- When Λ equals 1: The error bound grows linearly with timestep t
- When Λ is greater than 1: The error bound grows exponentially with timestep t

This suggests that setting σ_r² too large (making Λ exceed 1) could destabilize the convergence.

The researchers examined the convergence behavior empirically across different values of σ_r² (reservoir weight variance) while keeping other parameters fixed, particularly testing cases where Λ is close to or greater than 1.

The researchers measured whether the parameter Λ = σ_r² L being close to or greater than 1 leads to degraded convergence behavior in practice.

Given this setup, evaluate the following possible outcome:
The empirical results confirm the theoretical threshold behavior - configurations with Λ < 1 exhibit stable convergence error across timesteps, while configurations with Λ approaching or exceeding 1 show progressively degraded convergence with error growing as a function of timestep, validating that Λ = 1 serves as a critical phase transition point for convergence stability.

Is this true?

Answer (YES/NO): NO